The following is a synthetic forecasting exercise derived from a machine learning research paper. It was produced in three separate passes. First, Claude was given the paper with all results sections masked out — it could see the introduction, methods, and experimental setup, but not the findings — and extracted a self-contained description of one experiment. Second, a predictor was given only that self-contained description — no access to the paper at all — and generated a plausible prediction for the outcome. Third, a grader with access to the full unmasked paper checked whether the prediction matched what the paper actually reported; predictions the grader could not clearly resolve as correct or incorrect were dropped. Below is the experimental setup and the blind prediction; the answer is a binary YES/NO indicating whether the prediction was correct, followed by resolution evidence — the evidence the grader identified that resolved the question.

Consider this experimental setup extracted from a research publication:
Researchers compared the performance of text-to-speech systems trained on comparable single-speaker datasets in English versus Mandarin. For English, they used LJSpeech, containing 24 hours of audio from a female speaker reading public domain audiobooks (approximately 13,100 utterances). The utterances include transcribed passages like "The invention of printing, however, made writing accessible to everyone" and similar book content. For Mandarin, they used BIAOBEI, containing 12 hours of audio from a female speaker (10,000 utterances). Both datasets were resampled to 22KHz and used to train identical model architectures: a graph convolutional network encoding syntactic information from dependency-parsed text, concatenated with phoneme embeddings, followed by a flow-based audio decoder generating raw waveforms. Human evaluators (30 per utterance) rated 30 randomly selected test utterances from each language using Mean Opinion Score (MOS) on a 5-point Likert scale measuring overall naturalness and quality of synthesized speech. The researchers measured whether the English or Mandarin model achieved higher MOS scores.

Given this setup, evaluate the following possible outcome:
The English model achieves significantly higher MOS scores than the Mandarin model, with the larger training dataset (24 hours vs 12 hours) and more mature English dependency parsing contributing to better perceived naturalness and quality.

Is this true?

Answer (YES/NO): NO